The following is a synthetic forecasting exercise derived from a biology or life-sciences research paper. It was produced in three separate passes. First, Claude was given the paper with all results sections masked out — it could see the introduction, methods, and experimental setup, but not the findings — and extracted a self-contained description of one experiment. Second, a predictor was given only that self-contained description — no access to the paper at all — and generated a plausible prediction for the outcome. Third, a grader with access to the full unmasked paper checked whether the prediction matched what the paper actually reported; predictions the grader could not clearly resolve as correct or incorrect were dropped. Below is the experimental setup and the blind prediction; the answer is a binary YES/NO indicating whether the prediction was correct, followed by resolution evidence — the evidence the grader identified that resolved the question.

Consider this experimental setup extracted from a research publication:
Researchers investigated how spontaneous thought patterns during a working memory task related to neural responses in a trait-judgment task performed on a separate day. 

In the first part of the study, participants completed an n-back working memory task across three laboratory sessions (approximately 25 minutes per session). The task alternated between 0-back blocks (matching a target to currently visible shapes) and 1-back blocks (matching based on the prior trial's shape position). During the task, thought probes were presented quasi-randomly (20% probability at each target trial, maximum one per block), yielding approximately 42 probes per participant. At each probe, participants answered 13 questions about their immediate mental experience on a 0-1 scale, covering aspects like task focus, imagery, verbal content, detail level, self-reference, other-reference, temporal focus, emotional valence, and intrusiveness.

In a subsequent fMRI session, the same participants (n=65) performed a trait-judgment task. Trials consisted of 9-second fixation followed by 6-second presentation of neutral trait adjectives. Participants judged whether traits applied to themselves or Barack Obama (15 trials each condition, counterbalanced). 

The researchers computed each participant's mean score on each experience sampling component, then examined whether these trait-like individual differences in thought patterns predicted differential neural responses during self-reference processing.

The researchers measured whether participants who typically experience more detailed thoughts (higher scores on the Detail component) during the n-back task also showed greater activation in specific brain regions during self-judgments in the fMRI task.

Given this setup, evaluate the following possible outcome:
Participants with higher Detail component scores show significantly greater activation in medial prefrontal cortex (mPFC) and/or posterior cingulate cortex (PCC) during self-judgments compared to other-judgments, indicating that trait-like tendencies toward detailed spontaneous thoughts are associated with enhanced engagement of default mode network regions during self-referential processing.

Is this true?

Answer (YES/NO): NO